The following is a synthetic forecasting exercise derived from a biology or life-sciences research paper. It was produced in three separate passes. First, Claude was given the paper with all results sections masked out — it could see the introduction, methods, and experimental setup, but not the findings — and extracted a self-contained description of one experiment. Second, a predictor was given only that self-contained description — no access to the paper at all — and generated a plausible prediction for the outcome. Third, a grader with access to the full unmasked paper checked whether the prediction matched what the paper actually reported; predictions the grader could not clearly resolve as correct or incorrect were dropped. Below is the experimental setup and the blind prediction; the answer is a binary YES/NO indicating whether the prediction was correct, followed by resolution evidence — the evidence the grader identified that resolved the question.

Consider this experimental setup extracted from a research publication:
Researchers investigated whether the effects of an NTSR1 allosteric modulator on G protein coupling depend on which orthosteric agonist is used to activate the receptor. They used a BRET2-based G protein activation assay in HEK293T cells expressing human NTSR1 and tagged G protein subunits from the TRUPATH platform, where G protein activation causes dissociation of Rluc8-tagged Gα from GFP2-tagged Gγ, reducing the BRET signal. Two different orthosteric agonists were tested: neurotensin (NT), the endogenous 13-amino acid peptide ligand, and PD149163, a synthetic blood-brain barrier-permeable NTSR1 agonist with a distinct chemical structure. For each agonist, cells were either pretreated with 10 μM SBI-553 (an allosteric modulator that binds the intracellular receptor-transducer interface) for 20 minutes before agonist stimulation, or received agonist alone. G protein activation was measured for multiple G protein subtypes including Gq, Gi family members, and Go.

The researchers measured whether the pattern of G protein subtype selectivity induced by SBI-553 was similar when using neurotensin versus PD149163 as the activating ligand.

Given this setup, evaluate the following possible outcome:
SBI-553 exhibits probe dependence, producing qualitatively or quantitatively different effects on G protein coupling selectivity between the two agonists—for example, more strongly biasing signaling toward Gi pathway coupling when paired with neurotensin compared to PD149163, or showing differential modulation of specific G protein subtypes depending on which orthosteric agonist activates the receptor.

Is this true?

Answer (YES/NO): NO